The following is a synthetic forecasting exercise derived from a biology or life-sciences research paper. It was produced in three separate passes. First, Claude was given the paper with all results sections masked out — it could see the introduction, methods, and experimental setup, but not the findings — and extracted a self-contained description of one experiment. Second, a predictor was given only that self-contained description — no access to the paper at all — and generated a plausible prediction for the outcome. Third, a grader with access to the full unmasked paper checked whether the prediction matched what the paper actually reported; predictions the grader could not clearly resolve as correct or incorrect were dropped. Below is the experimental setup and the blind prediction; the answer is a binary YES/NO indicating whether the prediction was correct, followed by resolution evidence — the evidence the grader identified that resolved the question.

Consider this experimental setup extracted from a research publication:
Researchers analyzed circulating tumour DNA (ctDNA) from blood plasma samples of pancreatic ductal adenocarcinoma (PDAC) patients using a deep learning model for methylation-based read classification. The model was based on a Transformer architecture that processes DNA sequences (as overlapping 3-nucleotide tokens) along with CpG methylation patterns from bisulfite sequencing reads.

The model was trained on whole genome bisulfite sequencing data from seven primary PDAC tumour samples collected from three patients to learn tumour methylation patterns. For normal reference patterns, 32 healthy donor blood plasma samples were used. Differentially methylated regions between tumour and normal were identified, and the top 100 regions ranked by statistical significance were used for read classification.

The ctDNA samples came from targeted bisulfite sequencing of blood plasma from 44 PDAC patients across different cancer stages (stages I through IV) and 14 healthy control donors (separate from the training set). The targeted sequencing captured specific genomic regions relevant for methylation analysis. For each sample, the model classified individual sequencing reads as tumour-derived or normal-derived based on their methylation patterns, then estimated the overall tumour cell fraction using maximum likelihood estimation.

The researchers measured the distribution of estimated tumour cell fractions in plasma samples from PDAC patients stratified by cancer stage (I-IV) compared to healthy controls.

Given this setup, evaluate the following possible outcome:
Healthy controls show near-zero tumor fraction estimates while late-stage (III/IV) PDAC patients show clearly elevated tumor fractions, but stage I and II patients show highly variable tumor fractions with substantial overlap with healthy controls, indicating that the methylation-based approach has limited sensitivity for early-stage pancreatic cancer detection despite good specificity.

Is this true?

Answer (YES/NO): NO